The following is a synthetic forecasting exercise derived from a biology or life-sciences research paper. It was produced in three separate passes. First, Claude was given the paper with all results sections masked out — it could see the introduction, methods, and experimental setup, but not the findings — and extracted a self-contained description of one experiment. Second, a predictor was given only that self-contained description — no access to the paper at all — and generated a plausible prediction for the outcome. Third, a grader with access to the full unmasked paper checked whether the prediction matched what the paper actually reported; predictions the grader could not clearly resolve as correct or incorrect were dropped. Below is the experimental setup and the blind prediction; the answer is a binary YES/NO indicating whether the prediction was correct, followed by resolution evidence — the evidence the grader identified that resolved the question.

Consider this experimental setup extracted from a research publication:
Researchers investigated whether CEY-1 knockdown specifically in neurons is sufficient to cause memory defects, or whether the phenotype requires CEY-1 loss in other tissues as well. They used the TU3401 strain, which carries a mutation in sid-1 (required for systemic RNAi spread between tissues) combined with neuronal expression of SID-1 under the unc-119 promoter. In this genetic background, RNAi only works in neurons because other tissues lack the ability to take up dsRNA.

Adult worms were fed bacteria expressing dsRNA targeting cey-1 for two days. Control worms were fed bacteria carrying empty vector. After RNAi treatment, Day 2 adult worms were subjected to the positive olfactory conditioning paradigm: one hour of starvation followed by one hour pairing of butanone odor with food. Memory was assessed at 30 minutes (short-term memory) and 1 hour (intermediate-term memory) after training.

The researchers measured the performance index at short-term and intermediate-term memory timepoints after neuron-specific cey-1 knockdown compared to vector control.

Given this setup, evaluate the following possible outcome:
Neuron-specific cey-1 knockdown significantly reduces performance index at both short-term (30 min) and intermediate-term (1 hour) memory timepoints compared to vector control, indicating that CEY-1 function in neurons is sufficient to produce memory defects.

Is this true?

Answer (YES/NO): YES